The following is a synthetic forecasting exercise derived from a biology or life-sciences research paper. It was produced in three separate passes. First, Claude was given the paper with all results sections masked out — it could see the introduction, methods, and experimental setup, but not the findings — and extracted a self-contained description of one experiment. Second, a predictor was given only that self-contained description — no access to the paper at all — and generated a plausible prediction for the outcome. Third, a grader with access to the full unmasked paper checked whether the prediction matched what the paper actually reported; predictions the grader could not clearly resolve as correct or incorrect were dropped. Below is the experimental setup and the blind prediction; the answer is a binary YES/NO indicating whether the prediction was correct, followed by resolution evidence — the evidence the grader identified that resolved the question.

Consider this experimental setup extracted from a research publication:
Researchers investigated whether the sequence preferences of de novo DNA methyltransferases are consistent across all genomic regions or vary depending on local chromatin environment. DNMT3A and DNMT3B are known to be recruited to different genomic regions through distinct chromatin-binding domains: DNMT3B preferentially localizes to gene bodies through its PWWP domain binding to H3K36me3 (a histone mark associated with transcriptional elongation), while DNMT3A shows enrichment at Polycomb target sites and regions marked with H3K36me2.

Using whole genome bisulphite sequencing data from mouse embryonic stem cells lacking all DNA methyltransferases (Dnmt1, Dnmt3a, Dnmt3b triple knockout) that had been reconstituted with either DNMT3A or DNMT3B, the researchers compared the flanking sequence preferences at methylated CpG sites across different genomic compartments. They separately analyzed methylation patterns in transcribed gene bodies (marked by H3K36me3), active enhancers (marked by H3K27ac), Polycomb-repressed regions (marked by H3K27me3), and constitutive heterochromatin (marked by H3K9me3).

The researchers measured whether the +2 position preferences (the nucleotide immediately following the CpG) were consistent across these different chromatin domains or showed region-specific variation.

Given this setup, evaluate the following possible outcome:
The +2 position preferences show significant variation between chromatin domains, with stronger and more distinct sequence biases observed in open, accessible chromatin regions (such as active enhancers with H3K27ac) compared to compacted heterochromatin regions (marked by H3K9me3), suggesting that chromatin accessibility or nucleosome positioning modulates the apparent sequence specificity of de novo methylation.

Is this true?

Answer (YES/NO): NO